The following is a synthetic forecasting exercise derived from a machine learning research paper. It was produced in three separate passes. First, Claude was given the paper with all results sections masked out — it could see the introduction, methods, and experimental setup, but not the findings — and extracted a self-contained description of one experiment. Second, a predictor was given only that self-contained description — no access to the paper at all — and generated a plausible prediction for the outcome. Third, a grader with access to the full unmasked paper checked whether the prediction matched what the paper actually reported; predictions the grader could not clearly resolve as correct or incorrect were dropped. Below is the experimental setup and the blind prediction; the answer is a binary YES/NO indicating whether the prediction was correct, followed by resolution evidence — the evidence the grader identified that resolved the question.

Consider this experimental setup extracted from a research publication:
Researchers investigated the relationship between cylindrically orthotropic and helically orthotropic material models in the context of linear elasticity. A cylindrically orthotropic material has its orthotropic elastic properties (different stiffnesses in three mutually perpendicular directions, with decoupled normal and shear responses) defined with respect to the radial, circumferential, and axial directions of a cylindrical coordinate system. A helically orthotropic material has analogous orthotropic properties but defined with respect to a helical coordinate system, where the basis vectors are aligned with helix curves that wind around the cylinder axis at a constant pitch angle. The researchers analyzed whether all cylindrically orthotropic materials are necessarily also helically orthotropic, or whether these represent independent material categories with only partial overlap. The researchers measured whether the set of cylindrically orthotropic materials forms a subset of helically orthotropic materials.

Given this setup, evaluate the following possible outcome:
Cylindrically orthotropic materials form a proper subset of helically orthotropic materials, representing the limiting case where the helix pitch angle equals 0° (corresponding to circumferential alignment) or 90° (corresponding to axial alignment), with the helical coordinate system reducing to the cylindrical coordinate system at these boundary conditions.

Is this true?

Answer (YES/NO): NO